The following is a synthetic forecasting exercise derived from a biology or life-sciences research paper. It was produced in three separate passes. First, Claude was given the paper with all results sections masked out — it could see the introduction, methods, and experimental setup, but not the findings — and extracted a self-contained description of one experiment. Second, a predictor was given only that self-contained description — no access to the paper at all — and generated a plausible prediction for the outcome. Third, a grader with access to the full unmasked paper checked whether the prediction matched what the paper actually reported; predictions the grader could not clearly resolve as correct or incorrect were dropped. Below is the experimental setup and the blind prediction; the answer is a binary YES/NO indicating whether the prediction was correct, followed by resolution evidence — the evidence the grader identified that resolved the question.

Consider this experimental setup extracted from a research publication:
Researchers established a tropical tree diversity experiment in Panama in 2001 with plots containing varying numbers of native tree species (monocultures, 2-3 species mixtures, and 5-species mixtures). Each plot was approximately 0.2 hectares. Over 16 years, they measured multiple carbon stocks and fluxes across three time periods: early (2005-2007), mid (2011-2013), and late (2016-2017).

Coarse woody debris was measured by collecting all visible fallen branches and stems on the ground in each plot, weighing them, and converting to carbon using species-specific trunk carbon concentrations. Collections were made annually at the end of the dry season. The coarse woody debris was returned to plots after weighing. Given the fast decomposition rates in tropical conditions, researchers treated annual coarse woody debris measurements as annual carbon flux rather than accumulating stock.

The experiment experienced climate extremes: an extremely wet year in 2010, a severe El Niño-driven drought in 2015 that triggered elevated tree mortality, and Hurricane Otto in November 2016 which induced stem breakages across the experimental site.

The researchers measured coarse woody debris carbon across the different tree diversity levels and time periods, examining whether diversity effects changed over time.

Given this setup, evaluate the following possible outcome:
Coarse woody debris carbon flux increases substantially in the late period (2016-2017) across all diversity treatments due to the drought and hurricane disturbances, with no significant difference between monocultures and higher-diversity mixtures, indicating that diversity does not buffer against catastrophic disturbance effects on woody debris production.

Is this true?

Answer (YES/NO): NO